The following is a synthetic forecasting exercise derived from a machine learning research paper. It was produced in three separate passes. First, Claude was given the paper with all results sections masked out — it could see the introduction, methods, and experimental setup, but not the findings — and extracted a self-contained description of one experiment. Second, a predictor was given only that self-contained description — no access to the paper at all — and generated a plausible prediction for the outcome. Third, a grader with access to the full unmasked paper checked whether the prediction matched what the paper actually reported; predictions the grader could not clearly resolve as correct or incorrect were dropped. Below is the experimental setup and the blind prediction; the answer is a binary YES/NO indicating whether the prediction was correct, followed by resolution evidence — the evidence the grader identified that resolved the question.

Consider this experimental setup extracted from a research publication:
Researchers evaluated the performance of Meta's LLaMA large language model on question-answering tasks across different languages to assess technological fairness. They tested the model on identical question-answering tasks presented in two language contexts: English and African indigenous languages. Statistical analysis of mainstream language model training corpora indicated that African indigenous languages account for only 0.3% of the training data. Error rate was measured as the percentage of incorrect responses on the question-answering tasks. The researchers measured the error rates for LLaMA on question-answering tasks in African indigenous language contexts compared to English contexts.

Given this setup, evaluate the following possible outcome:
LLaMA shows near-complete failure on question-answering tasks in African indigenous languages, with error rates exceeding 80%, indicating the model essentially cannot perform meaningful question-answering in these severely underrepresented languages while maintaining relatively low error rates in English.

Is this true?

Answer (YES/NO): NO